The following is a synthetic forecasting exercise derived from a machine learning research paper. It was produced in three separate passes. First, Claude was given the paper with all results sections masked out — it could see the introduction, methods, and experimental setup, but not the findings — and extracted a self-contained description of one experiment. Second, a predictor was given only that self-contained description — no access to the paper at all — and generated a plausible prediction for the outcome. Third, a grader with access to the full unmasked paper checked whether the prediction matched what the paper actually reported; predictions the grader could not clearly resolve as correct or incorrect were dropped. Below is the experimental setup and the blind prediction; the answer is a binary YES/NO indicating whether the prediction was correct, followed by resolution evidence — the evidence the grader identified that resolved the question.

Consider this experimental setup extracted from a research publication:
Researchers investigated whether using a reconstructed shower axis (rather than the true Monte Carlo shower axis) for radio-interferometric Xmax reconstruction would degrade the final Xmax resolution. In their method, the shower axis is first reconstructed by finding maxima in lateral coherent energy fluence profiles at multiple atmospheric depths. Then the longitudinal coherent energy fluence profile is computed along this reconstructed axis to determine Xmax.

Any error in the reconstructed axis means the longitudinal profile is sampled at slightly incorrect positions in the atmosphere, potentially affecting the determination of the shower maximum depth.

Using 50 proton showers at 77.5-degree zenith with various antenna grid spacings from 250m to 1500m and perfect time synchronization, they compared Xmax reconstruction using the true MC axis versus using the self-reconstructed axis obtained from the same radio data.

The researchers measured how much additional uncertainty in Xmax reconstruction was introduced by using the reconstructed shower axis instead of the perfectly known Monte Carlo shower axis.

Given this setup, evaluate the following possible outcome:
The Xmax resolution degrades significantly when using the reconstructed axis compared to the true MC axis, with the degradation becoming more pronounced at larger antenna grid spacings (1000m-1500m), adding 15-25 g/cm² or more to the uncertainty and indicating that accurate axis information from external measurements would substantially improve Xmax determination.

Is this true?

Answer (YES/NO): NO